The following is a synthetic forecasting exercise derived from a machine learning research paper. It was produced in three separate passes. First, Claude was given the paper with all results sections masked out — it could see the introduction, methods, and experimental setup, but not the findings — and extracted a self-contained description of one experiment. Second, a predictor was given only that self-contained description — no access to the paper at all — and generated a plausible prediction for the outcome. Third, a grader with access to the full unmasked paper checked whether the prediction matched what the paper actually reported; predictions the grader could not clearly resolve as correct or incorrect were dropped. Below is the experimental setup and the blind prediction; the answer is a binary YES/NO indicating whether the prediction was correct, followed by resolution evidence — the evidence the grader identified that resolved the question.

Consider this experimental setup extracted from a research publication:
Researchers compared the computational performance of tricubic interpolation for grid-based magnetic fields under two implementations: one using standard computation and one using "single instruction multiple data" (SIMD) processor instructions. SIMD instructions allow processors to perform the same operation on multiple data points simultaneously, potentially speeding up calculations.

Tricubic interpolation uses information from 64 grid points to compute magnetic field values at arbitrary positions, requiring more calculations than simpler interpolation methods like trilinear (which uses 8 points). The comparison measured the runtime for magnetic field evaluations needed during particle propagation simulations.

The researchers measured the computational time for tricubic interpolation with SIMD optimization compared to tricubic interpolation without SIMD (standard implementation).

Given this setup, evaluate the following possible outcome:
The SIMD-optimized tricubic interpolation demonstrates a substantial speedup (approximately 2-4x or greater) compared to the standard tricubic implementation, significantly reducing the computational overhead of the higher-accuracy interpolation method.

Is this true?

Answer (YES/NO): YES